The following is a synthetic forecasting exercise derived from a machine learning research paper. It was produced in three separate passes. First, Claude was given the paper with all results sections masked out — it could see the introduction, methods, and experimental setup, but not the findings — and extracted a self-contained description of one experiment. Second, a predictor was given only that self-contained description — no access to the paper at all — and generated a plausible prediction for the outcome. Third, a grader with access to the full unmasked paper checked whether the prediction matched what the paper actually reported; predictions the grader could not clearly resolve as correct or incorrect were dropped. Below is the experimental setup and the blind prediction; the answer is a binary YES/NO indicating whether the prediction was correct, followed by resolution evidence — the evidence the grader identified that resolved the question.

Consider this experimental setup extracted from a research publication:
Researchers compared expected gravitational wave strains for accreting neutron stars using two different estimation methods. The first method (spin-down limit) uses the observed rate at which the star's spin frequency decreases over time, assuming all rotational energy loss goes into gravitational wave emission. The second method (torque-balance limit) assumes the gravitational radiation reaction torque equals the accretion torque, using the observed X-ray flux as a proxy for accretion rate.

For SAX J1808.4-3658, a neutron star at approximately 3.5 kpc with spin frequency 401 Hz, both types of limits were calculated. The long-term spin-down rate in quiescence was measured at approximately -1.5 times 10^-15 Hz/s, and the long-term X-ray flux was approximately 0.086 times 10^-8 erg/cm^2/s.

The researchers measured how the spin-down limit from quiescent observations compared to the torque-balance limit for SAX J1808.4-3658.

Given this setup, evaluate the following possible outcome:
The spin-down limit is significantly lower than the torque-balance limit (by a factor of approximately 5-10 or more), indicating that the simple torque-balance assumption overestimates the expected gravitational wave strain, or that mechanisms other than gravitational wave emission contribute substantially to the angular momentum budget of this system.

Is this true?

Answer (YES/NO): NO